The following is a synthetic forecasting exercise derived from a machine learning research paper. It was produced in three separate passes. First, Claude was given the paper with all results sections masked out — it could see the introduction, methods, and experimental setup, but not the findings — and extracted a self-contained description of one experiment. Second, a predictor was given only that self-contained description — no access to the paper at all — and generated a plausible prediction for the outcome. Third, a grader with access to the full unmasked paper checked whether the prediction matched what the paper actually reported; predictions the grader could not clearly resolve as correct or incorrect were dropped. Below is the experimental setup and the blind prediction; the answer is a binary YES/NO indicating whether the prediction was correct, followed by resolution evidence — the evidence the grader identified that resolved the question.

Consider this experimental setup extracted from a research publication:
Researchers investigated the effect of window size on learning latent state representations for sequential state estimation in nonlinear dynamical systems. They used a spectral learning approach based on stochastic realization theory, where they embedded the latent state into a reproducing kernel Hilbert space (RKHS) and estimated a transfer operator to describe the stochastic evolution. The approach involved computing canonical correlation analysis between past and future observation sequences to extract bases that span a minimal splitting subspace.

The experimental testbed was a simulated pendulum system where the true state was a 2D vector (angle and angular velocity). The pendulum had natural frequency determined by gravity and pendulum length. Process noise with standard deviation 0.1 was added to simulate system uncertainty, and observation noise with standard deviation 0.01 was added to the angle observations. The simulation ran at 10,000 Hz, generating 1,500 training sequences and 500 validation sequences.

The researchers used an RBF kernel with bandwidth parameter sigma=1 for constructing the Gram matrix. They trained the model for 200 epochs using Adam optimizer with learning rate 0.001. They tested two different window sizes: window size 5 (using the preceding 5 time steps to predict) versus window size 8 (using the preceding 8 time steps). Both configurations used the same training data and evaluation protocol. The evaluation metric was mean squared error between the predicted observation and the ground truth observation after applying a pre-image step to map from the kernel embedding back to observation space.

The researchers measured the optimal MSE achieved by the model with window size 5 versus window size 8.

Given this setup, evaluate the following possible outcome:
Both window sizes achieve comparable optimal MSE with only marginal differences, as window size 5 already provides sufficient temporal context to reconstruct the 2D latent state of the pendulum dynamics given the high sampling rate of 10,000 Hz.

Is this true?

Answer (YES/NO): NO